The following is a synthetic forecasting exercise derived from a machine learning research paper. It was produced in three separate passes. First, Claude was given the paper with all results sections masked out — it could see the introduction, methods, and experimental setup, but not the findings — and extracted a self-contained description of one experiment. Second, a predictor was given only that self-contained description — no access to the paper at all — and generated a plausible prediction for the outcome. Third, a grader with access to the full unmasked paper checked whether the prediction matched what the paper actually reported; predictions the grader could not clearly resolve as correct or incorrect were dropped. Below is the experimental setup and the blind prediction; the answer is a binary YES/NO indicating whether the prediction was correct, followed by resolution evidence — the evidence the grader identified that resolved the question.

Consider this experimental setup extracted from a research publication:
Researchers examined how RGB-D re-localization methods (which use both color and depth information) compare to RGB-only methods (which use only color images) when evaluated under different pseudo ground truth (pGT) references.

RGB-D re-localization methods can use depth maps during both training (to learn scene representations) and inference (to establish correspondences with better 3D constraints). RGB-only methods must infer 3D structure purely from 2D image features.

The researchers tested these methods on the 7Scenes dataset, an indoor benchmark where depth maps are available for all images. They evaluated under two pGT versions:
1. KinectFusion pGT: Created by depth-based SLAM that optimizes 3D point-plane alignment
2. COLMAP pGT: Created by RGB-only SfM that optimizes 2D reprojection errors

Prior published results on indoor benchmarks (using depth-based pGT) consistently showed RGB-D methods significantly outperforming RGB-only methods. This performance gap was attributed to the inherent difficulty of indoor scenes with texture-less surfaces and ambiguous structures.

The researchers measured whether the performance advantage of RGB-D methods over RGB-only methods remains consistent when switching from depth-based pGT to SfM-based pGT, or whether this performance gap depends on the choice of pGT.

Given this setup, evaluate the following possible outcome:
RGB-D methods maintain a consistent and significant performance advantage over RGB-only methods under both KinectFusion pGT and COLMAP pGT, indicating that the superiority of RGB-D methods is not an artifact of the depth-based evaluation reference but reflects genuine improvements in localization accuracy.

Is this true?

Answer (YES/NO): NO